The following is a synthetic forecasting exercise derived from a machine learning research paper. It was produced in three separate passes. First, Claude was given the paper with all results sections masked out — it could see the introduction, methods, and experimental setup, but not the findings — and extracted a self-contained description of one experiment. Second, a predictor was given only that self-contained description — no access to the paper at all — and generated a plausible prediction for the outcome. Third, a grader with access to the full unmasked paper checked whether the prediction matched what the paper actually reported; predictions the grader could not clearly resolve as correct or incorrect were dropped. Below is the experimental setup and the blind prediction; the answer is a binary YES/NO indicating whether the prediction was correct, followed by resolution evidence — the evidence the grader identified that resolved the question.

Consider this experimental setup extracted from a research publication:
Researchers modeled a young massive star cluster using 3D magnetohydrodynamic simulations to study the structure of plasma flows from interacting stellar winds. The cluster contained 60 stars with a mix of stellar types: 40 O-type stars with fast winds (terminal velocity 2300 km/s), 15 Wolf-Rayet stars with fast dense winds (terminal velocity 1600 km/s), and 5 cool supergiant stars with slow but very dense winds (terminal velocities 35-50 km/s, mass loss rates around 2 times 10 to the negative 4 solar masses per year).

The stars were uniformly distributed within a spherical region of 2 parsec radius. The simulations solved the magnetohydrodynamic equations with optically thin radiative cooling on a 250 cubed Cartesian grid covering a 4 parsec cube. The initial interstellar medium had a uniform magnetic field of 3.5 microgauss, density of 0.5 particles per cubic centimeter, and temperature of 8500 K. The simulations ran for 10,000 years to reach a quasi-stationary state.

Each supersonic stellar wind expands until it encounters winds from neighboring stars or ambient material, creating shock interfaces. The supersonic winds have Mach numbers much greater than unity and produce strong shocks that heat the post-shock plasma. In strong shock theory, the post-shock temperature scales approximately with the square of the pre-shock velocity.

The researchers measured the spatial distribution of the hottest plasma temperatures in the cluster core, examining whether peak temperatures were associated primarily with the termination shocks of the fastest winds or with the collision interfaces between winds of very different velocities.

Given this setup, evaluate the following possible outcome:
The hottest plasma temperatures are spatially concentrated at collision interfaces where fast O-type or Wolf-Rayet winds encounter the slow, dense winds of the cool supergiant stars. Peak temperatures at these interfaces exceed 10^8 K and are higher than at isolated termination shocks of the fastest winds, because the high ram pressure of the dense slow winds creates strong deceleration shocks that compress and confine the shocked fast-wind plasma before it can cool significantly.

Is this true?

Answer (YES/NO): NO